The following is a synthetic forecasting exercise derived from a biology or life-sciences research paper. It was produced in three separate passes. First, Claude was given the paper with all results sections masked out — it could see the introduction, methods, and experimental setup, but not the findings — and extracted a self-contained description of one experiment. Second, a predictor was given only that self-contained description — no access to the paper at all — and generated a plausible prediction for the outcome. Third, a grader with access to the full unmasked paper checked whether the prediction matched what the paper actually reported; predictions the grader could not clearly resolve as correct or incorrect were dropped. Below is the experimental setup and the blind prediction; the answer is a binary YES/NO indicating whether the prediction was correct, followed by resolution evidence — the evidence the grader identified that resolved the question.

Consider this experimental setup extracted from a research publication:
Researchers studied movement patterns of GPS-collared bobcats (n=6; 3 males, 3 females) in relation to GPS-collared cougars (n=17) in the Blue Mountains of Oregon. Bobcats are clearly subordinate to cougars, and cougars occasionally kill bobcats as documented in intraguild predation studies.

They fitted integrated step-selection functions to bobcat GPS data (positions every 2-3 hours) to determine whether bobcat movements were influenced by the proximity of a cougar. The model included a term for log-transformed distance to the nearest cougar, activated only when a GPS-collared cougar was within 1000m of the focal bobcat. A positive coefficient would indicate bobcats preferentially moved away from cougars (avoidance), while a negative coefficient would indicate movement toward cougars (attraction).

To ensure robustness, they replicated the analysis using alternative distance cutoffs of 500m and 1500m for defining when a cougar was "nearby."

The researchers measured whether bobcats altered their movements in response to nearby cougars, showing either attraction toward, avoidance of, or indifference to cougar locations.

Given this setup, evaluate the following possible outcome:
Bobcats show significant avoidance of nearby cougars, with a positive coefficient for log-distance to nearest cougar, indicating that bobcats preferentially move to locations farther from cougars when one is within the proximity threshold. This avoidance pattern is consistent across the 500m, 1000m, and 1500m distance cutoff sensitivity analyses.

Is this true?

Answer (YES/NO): NO